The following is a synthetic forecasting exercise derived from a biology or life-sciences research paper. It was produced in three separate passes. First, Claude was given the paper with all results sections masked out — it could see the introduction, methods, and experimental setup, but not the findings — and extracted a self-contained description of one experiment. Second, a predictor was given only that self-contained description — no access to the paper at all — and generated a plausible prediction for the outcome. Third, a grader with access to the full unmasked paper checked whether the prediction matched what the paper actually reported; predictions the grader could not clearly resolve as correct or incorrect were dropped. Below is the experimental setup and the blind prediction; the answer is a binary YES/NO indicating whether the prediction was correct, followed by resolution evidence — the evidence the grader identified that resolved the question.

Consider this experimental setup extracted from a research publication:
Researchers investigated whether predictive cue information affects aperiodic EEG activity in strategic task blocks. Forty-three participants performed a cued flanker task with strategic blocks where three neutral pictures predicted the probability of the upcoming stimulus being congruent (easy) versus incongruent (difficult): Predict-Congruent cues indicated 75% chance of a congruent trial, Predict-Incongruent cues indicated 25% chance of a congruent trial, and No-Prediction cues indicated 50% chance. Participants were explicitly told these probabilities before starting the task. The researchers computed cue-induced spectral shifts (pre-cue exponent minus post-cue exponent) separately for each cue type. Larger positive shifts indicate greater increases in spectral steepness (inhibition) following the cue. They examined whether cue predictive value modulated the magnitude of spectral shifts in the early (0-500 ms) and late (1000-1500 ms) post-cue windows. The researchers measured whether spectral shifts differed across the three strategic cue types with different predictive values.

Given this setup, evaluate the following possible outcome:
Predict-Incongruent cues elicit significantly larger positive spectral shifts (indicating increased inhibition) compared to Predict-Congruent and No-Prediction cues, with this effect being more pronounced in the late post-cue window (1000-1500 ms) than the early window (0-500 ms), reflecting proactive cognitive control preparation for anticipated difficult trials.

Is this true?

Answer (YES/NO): NO